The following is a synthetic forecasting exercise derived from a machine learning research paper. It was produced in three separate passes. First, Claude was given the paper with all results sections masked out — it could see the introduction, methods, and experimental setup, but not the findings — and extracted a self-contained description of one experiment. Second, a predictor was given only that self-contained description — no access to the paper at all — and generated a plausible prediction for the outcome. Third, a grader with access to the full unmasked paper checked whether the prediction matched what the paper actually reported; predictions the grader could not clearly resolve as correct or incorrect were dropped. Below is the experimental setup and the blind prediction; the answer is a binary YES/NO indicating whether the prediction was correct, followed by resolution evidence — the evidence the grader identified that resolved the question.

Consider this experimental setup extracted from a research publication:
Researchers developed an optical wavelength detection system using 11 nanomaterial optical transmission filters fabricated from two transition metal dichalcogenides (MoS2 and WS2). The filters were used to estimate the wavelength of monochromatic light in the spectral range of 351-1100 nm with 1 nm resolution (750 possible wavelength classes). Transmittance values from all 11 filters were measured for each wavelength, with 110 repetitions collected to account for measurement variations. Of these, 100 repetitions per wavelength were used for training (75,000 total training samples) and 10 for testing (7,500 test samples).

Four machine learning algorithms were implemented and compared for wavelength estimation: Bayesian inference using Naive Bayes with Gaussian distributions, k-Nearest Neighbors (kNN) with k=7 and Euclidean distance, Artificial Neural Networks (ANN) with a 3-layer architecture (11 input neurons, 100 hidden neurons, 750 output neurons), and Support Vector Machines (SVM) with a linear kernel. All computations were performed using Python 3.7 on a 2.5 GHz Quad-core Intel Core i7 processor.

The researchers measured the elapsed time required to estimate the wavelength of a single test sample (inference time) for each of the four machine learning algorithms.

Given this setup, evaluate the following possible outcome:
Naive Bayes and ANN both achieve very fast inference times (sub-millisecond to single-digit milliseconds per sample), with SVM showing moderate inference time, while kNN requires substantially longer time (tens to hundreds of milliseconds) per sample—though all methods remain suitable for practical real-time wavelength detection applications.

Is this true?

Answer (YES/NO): NO